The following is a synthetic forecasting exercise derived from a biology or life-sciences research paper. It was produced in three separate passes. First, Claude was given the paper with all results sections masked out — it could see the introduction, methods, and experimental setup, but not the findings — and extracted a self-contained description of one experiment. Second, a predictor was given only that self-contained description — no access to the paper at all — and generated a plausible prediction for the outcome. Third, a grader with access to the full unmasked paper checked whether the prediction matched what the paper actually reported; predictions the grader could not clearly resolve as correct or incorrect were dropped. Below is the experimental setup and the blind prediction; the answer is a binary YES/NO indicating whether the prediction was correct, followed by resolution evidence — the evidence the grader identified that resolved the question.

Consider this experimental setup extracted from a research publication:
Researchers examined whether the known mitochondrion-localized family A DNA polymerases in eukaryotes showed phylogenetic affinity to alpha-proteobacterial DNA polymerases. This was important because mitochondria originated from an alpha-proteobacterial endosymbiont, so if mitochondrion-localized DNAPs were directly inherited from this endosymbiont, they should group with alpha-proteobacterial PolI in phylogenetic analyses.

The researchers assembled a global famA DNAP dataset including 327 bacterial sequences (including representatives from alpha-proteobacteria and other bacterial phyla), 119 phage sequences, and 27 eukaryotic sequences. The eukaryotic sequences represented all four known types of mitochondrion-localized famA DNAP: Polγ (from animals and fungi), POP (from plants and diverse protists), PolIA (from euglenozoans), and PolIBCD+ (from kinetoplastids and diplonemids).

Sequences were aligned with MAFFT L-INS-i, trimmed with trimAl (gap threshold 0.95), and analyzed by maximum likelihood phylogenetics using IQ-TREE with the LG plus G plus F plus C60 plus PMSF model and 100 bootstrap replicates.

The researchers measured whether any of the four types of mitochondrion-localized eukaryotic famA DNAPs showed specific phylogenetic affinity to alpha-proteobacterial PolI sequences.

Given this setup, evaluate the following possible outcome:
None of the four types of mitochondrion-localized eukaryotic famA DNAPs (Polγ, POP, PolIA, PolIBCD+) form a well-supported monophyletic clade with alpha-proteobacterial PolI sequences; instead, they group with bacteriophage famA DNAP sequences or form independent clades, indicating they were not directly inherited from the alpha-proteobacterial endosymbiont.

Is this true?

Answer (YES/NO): YES